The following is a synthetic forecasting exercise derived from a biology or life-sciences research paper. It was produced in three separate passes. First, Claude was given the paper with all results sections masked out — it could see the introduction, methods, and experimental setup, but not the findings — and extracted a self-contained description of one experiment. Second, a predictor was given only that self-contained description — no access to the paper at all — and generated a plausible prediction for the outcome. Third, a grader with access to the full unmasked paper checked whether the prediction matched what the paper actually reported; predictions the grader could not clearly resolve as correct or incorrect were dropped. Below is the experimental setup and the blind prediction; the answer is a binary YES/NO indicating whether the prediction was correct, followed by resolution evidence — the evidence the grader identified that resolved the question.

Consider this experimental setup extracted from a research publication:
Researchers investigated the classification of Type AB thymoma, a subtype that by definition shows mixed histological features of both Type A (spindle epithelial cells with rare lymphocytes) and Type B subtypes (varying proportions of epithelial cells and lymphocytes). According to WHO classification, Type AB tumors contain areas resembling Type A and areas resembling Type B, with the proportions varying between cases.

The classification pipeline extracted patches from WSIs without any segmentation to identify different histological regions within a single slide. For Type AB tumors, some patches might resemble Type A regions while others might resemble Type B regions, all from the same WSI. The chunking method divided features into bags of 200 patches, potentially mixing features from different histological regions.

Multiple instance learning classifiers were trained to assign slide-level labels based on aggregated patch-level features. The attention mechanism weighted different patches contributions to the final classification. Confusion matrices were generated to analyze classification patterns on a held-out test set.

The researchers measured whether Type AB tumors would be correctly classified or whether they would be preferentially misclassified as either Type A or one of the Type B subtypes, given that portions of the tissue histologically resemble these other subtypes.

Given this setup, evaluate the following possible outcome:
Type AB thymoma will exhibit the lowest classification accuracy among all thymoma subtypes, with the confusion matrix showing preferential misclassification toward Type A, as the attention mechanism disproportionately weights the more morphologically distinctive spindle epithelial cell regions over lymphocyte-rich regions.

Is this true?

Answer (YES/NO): NO